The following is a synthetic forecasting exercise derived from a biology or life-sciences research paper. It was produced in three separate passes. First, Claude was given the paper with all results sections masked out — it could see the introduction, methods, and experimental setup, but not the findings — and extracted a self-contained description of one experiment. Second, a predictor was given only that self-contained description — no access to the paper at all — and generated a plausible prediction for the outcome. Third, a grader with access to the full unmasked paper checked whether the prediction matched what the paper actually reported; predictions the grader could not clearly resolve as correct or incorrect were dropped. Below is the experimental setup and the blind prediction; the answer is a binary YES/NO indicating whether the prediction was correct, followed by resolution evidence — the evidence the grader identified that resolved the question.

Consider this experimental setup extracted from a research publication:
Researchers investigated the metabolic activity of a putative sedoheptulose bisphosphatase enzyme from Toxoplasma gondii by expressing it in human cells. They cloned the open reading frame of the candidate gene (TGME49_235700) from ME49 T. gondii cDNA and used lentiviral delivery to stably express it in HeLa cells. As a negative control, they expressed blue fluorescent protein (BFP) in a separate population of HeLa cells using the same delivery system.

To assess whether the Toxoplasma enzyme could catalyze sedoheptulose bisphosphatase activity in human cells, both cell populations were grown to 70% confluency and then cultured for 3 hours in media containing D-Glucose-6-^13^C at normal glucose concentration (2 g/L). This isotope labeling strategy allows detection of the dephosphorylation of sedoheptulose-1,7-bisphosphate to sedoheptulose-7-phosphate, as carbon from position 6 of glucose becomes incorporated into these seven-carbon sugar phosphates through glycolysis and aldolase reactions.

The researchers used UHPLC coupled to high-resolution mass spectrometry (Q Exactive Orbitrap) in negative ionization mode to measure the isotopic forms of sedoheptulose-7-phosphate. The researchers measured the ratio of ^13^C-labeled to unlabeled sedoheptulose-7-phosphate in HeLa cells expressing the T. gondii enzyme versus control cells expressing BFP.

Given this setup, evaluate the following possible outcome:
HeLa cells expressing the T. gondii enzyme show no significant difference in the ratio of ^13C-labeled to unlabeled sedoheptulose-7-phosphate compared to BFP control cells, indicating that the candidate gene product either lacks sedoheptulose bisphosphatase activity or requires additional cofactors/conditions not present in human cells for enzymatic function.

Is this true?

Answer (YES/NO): NO